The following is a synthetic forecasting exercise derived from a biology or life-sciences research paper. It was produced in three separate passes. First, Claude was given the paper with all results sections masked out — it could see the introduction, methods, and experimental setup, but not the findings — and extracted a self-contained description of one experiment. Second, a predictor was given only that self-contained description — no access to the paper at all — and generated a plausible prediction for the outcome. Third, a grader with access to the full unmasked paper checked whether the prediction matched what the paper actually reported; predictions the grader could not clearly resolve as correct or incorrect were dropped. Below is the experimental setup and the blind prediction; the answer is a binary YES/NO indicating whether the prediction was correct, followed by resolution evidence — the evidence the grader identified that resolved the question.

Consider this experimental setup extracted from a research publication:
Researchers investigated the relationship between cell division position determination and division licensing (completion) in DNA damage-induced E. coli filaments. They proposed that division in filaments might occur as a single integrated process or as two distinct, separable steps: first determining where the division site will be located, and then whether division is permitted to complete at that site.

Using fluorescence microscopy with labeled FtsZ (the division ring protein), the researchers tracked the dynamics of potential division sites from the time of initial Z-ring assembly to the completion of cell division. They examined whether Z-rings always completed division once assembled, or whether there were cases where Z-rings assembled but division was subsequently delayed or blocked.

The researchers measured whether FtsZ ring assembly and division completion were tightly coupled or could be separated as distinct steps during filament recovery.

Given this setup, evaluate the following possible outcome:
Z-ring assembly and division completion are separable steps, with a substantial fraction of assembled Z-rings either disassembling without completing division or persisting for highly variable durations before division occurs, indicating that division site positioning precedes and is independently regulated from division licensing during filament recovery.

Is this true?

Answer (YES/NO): YES